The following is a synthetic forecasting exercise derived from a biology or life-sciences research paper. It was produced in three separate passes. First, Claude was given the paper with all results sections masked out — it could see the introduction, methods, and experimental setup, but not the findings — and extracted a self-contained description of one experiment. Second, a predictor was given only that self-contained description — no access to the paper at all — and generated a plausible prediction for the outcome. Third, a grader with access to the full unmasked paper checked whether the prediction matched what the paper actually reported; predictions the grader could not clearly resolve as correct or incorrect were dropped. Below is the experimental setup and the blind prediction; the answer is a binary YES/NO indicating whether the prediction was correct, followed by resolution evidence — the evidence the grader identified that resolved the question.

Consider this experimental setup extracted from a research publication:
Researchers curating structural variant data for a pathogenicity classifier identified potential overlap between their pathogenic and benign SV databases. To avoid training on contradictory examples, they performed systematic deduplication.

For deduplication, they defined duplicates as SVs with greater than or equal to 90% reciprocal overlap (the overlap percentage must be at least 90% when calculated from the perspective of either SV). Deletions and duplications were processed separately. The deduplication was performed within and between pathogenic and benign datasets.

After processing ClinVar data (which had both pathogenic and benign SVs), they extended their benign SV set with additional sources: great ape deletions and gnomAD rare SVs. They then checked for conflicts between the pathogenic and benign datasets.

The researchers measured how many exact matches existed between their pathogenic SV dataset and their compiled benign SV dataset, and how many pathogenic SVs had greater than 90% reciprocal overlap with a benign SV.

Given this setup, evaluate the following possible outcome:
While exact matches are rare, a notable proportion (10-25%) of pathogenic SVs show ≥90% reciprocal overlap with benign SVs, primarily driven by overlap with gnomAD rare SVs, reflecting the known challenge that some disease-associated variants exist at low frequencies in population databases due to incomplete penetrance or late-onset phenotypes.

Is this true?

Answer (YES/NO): NO